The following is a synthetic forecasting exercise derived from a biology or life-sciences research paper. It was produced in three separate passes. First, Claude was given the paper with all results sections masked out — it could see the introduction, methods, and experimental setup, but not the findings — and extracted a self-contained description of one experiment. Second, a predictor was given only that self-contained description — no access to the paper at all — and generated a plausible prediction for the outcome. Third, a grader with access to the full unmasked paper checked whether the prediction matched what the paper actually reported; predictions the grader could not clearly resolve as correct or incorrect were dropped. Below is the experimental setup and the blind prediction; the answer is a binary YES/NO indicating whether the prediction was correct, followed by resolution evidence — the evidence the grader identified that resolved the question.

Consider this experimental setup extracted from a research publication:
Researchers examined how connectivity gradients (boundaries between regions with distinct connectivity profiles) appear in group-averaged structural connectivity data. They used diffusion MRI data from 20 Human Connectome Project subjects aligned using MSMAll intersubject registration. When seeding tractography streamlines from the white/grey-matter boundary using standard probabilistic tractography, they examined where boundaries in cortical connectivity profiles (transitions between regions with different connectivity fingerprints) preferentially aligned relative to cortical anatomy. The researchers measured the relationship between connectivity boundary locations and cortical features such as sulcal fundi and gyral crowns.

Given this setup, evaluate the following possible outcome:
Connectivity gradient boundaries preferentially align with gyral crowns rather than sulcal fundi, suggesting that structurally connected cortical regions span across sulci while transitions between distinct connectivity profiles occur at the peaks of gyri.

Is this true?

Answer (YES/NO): NO